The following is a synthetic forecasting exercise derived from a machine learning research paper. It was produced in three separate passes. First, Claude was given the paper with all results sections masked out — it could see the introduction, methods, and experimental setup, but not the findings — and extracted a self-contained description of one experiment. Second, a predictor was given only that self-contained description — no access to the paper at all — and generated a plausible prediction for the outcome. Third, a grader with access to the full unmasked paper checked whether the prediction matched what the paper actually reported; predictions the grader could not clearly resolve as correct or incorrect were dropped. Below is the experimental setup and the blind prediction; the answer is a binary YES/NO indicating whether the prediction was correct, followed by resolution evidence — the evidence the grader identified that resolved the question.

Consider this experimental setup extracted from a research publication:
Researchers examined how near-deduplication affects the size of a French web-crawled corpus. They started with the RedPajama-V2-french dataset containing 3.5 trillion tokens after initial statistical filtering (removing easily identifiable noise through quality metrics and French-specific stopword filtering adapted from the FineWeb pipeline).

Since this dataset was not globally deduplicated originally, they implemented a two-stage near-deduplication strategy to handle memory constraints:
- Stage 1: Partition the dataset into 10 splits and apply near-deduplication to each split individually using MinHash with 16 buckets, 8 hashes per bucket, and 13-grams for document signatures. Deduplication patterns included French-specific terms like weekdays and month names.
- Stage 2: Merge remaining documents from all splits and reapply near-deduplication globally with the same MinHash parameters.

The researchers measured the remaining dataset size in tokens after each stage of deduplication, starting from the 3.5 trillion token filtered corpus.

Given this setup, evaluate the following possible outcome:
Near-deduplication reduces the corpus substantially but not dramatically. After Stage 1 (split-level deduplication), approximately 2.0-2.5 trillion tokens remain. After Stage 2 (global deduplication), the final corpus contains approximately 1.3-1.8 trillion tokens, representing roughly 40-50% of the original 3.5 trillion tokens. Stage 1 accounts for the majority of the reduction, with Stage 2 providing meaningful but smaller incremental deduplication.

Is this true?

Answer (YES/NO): NO